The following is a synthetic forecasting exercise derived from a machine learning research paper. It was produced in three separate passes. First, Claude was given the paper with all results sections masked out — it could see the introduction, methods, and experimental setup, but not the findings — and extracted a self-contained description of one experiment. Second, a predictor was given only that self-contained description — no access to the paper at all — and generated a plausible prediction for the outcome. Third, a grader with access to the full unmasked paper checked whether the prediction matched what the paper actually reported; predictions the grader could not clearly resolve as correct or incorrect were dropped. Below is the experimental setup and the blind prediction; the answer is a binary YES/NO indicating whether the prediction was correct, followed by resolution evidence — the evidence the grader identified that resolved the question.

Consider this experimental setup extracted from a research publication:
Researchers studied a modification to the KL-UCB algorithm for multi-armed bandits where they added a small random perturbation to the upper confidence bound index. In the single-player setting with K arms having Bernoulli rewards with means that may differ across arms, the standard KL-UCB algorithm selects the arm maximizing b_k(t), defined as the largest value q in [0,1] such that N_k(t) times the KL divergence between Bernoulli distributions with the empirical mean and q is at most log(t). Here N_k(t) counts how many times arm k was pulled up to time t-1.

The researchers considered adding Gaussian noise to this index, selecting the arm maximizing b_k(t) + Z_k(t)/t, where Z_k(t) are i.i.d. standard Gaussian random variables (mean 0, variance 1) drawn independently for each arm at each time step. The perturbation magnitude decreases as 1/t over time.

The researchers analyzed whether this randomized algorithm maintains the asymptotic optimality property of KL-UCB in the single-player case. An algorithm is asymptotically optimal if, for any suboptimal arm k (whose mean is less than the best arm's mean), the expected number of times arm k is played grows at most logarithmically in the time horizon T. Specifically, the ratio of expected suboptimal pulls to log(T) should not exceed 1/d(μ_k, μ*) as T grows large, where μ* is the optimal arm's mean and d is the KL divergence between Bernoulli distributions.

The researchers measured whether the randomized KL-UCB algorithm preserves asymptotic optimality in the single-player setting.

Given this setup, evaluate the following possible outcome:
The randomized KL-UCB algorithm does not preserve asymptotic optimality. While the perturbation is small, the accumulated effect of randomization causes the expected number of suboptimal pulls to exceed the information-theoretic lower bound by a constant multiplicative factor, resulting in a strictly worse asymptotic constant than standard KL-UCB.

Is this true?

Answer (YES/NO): NO